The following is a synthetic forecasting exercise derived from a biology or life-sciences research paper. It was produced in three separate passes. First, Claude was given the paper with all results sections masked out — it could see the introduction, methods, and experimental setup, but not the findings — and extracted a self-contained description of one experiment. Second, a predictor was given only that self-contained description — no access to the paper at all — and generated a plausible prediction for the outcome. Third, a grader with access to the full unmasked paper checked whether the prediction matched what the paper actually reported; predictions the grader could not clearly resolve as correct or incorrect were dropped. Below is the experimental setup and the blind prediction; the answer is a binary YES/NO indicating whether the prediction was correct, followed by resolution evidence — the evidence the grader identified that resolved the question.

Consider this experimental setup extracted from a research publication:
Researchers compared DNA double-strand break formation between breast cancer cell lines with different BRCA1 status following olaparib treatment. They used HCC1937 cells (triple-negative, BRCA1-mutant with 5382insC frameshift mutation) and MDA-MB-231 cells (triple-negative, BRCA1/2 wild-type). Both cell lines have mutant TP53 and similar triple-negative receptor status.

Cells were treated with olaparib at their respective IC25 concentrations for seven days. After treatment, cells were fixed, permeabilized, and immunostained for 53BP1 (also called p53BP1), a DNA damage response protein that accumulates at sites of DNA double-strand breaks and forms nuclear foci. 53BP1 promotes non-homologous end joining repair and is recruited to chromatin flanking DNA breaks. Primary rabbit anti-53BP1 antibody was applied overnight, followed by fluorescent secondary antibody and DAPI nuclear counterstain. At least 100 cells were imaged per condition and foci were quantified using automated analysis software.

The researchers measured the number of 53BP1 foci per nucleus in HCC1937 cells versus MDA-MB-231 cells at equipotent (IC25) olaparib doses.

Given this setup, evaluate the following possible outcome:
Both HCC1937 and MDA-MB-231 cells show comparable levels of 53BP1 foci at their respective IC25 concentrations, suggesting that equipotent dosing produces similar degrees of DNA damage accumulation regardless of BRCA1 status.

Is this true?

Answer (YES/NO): NO